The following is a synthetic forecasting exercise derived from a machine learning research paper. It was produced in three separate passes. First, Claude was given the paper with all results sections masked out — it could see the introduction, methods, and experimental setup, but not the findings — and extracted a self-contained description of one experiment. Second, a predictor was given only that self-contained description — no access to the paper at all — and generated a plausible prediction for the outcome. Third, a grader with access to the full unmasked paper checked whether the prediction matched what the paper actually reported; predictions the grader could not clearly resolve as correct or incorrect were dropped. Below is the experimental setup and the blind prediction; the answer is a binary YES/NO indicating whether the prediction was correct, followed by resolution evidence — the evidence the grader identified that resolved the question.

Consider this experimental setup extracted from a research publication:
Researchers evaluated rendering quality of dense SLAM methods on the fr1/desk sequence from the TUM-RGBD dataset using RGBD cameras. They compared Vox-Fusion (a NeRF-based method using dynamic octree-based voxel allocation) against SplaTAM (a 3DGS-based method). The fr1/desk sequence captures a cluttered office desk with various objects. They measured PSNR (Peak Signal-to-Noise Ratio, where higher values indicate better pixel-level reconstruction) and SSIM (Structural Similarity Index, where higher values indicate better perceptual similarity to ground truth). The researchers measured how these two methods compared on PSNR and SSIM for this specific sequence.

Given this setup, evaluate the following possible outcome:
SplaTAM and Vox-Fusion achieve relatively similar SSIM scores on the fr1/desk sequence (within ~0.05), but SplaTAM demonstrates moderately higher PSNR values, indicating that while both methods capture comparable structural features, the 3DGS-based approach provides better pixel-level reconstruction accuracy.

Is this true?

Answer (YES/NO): NO